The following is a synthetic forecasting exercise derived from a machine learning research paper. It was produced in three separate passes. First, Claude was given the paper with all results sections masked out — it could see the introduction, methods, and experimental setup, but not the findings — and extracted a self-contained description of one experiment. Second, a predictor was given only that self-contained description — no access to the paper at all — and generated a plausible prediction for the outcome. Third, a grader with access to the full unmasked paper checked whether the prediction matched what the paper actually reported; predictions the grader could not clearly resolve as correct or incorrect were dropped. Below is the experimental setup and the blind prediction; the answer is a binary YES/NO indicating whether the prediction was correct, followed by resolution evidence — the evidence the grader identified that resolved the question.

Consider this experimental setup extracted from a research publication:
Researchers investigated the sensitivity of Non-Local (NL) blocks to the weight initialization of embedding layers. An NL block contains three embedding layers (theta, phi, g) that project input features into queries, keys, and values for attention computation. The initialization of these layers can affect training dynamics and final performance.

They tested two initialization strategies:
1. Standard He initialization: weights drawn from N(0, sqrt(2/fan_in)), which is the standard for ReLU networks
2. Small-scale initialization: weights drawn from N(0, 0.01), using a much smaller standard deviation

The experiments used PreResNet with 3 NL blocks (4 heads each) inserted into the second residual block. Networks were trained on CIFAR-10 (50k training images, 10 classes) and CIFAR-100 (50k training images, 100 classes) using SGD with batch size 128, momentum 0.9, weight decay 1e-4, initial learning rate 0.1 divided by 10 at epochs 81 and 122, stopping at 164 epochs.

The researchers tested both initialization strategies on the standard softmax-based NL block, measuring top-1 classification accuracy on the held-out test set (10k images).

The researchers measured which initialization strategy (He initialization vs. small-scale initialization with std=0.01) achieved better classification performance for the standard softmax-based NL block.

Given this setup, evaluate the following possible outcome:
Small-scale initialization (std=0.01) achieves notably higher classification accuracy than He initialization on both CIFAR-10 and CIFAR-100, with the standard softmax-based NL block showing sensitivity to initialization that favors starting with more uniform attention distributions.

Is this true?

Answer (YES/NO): YES